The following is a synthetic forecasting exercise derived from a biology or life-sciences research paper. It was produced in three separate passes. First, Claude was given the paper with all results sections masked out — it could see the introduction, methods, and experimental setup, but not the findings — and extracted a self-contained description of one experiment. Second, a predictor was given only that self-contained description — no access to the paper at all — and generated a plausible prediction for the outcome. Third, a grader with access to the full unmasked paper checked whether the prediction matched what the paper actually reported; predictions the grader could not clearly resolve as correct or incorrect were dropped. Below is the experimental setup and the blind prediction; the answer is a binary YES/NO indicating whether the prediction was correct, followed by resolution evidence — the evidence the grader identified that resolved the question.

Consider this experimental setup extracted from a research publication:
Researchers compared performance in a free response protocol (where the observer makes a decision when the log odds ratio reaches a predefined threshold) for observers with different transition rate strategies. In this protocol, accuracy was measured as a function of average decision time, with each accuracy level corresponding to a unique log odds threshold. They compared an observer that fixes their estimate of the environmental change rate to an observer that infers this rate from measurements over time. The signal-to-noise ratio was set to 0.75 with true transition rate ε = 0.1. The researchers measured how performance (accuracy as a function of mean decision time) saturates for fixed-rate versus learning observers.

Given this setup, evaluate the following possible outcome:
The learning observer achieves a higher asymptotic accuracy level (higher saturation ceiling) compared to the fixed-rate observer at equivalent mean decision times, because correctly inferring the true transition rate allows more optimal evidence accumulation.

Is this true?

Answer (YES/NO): YES